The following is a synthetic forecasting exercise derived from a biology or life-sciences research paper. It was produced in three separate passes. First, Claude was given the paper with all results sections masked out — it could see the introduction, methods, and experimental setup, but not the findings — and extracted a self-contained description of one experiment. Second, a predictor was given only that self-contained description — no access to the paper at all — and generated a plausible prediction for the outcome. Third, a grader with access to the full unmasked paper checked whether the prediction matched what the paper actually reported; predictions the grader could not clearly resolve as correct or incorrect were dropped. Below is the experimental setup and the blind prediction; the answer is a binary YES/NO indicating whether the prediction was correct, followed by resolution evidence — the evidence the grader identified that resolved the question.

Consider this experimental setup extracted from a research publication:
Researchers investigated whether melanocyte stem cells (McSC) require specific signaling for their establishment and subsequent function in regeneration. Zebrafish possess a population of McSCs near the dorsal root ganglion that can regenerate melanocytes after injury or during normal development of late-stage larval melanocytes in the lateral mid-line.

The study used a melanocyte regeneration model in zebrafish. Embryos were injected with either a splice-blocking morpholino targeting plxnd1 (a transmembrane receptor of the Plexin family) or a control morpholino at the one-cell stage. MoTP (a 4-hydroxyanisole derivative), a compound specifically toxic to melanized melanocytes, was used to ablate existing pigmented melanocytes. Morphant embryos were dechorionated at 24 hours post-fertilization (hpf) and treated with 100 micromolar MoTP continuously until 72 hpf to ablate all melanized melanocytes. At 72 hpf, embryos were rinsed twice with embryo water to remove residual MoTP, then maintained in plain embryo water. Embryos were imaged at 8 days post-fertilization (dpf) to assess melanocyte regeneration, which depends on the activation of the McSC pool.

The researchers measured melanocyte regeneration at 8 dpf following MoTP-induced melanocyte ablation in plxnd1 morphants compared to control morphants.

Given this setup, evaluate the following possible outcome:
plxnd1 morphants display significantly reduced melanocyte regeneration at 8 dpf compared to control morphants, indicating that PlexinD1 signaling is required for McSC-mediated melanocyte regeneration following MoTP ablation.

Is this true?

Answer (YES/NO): NO